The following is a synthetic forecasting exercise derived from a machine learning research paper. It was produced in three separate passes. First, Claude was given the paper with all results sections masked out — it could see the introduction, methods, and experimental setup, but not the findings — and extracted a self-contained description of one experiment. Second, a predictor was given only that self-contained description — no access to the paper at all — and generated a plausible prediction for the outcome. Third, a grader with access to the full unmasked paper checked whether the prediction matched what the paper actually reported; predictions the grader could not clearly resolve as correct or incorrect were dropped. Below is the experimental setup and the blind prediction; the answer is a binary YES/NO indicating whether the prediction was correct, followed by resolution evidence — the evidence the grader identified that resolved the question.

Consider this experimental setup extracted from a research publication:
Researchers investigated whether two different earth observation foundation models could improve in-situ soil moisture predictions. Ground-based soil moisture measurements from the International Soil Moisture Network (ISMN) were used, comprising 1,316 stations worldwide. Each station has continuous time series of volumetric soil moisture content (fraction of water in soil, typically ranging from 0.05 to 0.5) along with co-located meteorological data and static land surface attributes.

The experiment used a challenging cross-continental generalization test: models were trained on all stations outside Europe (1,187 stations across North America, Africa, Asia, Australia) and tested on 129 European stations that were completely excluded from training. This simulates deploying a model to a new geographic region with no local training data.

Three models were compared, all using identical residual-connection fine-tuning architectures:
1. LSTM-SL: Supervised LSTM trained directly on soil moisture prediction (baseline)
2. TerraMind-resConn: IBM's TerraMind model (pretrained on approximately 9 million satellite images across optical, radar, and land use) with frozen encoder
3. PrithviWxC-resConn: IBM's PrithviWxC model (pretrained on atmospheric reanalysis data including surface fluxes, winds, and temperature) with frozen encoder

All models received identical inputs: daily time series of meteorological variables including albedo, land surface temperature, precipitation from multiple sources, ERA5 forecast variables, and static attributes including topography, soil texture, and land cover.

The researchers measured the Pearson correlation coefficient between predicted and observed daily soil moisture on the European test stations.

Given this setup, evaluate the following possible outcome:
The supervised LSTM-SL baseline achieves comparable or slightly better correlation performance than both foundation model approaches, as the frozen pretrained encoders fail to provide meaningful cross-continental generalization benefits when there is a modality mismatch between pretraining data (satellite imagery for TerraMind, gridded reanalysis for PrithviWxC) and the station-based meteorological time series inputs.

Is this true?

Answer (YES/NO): NO